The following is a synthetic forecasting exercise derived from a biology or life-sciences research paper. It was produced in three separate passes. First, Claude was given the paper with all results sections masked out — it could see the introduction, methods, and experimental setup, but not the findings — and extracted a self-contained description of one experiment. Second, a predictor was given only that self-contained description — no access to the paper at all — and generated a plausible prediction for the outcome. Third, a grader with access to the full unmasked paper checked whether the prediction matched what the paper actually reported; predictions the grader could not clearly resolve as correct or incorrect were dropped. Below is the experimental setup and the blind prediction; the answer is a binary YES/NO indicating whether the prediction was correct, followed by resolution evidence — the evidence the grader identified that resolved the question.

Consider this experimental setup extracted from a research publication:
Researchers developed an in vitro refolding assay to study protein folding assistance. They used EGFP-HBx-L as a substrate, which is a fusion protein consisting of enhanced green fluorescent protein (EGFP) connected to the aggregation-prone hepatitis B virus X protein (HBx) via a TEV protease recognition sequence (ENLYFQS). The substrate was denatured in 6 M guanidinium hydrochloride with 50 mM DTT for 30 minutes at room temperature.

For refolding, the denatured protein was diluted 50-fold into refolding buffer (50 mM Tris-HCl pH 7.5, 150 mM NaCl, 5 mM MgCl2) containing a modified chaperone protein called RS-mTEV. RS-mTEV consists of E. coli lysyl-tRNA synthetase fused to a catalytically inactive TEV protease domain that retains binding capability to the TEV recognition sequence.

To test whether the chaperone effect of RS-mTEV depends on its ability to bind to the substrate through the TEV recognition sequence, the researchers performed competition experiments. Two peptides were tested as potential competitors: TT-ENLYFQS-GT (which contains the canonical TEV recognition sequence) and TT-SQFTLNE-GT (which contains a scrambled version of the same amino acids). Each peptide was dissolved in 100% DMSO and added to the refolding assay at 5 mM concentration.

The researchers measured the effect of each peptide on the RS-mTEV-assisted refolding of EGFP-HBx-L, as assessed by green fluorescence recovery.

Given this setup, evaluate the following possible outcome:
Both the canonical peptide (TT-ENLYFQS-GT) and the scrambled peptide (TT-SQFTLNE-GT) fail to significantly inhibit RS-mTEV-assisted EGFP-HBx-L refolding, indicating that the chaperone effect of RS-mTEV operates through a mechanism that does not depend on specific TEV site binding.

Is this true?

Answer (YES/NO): NO